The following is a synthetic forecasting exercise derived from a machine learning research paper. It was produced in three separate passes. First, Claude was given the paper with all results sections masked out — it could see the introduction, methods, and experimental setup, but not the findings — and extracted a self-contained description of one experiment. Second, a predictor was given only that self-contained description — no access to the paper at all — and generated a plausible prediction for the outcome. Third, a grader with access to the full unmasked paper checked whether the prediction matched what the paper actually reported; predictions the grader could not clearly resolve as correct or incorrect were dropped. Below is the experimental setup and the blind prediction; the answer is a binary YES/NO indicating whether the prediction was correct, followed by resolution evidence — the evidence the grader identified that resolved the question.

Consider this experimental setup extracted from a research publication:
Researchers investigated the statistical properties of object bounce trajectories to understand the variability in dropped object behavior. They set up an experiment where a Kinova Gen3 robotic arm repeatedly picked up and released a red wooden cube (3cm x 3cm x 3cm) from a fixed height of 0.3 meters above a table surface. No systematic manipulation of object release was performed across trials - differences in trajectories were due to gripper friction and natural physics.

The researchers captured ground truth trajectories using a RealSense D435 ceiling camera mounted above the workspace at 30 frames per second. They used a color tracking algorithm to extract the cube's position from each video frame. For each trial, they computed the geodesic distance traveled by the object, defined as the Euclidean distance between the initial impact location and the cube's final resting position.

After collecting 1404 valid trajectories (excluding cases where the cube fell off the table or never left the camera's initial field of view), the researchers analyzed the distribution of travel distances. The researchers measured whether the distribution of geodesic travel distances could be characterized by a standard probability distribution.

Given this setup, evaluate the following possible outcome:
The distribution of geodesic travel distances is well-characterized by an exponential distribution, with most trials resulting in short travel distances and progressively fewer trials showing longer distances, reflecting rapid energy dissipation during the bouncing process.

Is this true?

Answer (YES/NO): NO